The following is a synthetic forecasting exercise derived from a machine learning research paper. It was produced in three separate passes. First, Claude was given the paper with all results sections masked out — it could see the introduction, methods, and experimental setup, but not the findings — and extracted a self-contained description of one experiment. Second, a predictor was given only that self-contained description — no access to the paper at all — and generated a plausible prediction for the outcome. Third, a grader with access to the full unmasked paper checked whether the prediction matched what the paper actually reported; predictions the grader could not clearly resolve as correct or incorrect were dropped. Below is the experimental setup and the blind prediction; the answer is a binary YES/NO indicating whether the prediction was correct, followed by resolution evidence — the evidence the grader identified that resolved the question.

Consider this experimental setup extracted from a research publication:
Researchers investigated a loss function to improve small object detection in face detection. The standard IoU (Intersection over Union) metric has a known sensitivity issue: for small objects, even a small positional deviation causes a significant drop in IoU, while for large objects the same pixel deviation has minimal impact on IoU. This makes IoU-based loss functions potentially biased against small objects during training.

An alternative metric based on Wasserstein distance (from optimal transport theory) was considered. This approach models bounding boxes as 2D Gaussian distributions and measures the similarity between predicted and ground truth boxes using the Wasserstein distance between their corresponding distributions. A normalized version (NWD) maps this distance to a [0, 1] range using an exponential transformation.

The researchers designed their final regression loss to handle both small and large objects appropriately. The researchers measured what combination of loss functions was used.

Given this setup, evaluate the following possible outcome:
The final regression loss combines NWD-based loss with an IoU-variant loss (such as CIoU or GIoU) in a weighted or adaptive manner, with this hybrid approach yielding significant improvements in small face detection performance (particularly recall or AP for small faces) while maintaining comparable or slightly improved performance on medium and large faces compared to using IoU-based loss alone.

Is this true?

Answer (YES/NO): NO